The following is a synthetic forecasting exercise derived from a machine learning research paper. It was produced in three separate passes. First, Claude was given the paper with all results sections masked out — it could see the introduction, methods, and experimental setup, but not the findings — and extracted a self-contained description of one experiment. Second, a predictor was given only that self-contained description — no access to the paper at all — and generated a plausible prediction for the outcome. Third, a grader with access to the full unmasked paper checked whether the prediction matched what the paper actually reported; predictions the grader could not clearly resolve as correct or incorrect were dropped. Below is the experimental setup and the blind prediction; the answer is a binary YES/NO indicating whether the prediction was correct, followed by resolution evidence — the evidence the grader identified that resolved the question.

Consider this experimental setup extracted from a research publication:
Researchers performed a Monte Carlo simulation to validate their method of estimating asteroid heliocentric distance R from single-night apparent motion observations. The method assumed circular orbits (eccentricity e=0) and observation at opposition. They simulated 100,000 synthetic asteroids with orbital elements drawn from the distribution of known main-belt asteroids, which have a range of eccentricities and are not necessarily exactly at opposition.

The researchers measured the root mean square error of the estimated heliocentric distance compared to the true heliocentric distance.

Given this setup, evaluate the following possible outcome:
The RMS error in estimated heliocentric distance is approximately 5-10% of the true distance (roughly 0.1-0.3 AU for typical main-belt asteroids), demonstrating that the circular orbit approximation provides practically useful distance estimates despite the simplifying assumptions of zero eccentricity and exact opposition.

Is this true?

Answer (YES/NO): NO